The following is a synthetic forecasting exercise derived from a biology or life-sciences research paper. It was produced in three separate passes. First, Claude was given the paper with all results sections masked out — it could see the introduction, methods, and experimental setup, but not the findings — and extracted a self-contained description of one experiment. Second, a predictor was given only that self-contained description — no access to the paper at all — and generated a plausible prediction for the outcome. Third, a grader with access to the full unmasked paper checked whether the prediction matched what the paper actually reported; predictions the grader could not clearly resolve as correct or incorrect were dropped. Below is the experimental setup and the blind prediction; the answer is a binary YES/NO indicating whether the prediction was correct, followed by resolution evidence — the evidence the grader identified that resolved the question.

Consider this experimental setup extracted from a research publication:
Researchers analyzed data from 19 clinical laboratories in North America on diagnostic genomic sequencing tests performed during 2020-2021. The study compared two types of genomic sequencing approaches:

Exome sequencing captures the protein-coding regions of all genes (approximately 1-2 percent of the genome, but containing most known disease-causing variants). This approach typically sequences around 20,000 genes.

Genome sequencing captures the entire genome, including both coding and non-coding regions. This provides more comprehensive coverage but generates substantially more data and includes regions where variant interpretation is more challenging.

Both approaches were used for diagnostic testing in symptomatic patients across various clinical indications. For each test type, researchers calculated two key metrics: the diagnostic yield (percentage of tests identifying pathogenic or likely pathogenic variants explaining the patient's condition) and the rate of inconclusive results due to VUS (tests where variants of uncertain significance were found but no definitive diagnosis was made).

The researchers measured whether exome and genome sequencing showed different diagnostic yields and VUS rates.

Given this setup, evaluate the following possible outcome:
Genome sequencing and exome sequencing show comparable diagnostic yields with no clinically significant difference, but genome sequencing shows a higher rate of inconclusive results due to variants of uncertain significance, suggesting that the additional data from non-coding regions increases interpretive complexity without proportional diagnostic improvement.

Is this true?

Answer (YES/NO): NO